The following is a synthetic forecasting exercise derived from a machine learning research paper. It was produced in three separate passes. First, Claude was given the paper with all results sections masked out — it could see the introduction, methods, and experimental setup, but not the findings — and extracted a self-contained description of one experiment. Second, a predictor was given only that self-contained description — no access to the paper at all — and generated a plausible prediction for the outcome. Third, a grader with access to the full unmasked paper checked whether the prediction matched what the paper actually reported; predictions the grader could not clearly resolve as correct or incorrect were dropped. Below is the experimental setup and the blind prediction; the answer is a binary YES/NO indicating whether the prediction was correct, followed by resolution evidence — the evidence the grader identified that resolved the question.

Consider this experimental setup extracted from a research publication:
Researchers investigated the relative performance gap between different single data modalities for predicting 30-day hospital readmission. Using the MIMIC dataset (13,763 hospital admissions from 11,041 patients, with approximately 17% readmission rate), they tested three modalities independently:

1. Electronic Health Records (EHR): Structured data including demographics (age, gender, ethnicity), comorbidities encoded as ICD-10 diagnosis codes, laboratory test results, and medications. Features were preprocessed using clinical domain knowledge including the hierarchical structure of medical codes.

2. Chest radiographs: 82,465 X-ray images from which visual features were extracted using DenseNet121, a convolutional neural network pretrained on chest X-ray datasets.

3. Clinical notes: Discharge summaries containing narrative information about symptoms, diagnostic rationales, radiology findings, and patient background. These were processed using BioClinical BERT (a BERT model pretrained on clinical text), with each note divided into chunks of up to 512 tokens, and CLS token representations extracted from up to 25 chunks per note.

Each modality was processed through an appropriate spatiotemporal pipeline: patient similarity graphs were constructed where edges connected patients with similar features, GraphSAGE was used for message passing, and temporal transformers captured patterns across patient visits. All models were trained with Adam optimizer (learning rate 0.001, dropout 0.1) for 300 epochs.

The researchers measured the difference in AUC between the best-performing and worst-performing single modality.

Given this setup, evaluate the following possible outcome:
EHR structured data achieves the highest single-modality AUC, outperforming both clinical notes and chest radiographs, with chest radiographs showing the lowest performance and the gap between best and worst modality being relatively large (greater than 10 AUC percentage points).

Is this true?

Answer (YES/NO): NO